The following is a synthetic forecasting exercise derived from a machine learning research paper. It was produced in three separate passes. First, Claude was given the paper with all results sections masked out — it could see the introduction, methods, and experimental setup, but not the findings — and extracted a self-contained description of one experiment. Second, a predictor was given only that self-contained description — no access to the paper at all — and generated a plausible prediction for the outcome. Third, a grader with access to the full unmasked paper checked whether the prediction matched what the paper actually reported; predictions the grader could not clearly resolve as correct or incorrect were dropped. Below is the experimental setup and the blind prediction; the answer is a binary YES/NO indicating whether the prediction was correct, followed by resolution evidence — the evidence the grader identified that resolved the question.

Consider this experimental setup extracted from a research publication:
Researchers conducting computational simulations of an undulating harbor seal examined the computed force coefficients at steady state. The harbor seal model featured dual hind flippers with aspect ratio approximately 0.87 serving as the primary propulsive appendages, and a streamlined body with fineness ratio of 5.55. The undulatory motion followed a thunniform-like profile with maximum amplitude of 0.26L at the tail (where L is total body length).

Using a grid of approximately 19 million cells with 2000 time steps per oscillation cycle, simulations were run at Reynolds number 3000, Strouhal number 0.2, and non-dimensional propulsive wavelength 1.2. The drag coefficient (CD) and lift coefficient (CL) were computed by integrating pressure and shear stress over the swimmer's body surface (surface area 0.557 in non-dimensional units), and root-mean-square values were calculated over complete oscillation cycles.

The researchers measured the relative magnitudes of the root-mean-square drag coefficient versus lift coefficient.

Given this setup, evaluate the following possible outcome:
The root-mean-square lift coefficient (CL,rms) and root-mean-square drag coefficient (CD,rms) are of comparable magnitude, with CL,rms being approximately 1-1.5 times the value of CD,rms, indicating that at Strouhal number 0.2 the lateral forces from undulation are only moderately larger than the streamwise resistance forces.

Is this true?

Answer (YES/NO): NO